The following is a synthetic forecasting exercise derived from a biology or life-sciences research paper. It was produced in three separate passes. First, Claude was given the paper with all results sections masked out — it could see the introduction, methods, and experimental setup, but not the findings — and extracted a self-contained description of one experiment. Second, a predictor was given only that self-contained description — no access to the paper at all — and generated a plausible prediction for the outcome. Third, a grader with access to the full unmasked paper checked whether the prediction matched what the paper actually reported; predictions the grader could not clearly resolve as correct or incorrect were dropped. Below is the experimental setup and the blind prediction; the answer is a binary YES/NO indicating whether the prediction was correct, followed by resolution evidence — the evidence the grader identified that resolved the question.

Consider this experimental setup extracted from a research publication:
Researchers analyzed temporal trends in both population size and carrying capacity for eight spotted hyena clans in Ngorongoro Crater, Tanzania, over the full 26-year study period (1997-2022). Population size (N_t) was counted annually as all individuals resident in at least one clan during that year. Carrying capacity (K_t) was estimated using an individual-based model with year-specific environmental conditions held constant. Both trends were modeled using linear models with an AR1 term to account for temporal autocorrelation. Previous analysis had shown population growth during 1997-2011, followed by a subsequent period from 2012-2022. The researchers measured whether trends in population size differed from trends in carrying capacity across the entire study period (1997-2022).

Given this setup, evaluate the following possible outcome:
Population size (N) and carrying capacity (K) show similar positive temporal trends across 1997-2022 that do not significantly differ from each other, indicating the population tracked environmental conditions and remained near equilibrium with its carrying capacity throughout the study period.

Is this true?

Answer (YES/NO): NO